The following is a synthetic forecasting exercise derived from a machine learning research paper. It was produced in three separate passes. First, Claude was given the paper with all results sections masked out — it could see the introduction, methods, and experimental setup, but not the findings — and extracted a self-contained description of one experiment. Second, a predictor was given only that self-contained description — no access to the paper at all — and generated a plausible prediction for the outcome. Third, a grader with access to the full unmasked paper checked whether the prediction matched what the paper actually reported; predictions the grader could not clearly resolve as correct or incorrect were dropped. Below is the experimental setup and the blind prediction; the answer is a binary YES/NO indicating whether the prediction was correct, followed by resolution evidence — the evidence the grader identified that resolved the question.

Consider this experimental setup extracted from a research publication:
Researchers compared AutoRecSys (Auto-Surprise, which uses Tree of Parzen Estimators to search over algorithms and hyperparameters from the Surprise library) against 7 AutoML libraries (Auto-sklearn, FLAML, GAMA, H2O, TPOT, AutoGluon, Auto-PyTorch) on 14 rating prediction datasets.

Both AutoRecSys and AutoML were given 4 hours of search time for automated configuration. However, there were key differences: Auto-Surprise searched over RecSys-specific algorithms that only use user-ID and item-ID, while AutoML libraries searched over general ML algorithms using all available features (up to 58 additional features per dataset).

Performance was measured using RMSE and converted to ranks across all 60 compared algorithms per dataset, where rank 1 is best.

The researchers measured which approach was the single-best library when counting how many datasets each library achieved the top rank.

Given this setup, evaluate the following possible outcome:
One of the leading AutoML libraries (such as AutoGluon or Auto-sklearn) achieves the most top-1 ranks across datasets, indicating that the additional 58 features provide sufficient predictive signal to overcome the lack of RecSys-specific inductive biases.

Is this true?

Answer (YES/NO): NO